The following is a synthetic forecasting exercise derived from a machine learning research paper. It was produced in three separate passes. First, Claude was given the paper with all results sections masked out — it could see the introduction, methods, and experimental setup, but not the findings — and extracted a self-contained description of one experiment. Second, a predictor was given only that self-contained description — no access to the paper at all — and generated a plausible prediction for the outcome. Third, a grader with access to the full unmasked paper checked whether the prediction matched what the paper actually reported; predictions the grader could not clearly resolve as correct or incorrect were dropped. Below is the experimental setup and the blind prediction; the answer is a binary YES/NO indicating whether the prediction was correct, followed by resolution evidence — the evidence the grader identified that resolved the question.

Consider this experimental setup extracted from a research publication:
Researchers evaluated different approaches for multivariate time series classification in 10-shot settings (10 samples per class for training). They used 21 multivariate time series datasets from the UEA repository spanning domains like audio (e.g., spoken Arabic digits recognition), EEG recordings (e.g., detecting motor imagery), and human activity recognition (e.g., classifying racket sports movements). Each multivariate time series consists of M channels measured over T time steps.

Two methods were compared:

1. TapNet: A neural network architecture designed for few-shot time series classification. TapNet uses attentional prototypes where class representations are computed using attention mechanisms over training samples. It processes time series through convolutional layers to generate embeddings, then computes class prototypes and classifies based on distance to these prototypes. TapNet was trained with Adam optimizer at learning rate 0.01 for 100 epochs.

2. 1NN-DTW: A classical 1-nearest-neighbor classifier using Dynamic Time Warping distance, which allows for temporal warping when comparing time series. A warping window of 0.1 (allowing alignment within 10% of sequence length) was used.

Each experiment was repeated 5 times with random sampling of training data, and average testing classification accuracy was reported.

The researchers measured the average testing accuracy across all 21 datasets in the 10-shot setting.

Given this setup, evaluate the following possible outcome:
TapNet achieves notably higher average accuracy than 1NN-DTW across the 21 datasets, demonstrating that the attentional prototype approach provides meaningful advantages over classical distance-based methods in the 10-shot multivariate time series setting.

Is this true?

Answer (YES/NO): NO